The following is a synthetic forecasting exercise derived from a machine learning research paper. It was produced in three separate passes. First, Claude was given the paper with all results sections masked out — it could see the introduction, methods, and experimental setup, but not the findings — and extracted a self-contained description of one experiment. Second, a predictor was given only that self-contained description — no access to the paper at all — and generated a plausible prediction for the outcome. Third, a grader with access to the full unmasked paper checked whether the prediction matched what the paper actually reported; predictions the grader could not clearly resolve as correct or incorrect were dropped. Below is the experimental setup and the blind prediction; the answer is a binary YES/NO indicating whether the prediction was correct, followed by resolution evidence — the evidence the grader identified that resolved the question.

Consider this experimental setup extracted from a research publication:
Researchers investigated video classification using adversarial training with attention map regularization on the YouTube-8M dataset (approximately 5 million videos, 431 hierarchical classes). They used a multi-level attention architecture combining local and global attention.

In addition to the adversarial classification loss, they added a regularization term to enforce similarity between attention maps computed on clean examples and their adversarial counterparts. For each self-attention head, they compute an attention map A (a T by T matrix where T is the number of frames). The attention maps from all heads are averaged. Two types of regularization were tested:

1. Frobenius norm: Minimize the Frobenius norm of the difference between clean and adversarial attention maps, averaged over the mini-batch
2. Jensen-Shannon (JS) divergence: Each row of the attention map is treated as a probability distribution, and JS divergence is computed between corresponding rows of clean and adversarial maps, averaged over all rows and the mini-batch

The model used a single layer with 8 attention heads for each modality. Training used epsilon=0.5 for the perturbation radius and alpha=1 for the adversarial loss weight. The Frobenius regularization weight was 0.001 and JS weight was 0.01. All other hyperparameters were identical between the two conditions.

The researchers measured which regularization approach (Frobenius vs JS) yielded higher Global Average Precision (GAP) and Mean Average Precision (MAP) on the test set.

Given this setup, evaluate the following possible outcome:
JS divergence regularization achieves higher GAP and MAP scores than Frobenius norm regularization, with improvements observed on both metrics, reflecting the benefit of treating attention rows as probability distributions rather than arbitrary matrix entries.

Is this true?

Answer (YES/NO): NO